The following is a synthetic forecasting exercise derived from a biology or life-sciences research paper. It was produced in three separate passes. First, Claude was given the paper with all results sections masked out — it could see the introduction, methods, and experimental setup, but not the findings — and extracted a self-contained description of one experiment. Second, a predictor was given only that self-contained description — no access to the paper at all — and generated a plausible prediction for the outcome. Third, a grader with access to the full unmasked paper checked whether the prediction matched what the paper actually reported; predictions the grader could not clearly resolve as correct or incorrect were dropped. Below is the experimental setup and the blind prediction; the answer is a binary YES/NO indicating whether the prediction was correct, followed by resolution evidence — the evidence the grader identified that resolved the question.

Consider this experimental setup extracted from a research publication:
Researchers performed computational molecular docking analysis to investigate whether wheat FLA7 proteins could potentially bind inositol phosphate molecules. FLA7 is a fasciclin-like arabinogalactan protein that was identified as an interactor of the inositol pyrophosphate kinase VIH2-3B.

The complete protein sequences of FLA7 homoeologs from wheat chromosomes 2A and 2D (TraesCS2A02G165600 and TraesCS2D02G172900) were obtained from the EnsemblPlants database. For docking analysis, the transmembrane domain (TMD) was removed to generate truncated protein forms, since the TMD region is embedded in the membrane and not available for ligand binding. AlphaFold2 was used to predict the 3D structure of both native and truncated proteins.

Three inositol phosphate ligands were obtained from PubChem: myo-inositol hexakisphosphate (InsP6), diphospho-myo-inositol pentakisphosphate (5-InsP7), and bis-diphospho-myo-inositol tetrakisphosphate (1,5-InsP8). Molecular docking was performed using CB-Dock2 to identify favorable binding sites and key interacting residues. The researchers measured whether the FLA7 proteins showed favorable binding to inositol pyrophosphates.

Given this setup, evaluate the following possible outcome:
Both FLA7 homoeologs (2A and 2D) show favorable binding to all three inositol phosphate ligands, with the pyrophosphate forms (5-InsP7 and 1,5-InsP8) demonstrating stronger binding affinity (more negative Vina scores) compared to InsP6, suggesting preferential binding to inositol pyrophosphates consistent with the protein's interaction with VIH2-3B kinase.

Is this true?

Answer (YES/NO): NO